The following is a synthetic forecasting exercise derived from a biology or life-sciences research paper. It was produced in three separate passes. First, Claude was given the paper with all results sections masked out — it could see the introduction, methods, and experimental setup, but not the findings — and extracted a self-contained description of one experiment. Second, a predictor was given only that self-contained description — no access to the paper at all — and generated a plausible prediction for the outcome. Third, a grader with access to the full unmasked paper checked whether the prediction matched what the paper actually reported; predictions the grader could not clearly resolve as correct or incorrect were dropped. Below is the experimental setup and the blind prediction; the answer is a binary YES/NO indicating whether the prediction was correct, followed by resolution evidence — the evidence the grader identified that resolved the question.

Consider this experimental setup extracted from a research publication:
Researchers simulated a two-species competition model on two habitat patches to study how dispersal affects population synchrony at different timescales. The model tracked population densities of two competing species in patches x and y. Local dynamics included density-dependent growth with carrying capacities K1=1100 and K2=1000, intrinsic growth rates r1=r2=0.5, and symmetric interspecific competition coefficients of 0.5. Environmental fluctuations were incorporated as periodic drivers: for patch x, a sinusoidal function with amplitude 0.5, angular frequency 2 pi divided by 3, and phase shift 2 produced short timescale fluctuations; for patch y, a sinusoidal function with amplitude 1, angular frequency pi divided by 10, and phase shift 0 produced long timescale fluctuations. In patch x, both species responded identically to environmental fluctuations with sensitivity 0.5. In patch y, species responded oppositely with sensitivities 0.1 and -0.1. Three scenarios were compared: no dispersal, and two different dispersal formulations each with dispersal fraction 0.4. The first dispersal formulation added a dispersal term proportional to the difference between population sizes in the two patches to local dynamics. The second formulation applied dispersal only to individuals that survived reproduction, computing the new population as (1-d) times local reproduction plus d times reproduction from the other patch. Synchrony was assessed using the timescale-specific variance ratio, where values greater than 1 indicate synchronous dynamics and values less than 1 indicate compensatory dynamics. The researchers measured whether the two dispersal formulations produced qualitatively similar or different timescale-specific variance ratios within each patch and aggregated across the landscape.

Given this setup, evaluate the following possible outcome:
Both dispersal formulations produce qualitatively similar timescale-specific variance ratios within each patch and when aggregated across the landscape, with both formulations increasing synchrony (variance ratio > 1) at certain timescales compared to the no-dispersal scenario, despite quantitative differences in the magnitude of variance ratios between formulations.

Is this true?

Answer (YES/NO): NO